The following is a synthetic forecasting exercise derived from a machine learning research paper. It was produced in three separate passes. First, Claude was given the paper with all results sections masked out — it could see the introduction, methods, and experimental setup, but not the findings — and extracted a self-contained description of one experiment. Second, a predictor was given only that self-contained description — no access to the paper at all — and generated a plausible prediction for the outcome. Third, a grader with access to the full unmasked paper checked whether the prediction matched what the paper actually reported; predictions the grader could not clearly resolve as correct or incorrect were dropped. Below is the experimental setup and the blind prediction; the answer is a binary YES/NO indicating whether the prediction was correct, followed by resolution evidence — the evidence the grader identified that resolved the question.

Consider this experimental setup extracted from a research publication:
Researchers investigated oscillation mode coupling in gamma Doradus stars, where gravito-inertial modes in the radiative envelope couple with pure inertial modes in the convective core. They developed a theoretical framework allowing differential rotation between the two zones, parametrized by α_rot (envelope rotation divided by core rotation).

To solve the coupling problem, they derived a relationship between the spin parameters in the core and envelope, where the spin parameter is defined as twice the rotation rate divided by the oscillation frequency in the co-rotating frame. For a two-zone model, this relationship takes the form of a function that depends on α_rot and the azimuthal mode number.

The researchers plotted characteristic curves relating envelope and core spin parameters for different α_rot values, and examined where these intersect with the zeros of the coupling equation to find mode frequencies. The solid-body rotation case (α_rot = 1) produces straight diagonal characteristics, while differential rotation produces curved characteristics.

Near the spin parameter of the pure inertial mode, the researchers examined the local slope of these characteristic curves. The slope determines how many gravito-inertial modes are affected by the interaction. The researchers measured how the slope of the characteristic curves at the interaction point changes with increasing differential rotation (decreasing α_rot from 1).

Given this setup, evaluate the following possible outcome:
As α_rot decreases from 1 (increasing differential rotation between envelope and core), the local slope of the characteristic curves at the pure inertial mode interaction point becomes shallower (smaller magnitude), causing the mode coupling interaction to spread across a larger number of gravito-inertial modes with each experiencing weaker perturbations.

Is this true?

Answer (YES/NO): NO